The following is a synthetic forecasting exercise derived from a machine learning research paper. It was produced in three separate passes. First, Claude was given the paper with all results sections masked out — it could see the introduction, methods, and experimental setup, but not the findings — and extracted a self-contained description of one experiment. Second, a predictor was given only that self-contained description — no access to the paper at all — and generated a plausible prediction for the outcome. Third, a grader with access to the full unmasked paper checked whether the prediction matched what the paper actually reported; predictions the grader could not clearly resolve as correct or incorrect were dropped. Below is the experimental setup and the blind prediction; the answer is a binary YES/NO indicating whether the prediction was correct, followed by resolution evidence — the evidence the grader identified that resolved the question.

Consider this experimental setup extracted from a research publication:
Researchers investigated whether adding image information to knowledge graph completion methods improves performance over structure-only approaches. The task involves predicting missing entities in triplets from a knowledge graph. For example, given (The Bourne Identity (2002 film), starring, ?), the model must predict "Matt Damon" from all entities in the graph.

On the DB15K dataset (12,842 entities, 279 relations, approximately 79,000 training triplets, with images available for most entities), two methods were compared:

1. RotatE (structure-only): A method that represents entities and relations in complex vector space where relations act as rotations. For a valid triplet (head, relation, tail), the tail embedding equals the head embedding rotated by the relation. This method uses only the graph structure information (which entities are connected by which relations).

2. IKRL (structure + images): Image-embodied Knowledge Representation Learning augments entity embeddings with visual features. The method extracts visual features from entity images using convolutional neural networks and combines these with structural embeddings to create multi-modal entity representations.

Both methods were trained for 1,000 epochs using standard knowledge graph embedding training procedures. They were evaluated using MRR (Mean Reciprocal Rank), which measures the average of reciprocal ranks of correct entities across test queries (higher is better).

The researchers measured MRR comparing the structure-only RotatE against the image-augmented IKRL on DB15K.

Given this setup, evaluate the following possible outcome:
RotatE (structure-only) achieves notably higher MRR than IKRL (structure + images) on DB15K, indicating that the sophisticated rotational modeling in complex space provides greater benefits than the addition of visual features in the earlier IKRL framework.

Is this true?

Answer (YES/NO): YES